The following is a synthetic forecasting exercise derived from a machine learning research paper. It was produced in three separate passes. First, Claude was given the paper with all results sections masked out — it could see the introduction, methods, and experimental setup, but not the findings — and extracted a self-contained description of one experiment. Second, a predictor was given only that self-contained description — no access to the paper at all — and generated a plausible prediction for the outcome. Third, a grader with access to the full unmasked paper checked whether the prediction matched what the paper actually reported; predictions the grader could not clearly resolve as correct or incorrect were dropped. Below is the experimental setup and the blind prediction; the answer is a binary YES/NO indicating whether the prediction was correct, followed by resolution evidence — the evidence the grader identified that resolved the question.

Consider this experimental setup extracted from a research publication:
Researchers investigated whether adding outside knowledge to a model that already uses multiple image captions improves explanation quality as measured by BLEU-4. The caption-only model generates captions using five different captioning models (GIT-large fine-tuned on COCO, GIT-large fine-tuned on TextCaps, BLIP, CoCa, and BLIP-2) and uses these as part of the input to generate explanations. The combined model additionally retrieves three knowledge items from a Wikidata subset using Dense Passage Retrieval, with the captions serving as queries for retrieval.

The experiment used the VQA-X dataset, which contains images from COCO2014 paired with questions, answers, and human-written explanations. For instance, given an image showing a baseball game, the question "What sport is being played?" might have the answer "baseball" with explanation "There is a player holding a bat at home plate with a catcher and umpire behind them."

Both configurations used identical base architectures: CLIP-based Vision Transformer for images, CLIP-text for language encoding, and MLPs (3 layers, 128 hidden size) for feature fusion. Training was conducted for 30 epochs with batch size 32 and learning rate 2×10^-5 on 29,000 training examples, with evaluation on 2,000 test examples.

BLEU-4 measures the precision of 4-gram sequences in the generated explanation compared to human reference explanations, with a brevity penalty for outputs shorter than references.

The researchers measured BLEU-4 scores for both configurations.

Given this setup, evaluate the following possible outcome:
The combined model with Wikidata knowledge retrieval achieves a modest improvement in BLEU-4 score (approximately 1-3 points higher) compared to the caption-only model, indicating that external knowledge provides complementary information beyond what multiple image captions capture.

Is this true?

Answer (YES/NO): NO